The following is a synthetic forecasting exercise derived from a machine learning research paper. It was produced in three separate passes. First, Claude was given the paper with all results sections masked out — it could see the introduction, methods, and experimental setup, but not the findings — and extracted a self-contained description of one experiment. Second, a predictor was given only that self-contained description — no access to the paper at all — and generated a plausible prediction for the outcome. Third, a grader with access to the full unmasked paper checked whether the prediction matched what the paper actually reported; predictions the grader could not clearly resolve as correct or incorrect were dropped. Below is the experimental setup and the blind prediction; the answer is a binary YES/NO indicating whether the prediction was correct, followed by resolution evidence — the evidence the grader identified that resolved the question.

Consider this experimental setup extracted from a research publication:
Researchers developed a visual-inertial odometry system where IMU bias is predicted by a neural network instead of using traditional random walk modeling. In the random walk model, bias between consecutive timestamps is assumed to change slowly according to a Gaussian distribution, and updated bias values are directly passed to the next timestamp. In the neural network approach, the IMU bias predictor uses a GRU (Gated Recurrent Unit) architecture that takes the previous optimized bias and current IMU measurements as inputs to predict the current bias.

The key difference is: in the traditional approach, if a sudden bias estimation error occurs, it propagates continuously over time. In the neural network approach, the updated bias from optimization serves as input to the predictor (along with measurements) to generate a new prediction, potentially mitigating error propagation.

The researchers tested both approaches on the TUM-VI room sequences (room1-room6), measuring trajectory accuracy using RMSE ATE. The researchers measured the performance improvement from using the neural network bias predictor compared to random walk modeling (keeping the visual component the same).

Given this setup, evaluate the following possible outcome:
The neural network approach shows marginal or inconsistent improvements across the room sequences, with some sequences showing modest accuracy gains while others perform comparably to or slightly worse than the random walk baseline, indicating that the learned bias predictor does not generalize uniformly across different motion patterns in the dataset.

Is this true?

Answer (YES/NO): NO